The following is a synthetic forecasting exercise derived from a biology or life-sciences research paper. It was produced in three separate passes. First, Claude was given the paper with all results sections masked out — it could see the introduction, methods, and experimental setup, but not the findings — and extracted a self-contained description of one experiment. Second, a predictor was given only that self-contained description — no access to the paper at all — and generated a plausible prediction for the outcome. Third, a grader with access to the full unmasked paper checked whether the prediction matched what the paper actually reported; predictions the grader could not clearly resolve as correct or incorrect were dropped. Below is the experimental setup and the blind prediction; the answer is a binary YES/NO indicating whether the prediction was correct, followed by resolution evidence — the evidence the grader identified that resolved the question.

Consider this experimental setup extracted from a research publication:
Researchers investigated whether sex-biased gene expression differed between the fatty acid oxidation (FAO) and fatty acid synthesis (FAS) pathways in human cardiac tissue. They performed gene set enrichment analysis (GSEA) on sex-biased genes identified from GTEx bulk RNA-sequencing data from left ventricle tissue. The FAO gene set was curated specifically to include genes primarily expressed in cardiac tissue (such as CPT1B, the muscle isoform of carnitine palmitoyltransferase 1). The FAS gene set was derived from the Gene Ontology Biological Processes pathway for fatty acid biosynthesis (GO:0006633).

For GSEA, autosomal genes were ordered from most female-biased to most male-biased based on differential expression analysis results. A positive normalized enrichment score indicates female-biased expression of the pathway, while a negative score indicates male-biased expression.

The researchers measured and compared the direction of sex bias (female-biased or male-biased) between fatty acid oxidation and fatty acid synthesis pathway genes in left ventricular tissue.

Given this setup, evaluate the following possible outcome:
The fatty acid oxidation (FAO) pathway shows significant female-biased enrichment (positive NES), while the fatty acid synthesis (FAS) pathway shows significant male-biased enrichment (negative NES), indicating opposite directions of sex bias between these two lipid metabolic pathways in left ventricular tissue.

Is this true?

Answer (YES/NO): NO